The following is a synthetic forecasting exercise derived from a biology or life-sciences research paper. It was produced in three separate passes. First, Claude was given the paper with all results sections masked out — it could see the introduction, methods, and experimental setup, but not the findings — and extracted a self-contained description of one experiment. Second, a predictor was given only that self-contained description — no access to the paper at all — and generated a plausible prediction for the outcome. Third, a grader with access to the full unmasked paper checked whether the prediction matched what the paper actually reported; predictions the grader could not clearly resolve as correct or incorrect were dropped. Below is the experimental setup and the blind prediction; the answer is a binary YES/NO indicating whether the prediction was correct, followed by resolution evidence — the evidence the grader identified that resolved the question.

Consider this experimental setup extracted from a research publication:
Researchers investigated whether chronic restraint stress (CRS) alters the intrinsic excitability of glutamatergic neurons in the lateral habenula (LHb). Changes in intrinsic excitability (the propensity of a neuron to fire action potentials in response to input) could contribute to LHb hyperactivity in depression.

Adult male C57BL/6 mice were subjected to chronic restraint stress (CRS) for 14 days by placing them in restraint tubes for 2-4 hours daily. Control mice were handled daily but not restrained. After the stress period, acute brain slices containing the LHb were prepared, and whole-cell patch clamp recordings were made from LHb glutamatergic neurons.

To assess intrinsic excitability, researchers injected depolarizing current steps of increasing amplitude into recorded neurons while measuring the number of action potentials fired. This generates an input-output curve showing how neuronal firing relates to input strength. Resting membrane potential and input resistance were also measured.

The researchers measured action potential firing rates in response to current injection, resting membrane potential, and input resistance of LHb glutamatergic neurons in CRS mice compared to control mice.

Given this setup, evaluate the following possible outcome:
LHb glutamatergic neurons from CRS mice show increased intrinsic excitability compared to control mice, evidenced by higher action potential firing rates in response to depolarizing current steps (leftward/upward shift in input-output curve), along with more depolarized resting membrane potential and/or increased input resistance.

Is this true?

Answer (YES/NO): YES